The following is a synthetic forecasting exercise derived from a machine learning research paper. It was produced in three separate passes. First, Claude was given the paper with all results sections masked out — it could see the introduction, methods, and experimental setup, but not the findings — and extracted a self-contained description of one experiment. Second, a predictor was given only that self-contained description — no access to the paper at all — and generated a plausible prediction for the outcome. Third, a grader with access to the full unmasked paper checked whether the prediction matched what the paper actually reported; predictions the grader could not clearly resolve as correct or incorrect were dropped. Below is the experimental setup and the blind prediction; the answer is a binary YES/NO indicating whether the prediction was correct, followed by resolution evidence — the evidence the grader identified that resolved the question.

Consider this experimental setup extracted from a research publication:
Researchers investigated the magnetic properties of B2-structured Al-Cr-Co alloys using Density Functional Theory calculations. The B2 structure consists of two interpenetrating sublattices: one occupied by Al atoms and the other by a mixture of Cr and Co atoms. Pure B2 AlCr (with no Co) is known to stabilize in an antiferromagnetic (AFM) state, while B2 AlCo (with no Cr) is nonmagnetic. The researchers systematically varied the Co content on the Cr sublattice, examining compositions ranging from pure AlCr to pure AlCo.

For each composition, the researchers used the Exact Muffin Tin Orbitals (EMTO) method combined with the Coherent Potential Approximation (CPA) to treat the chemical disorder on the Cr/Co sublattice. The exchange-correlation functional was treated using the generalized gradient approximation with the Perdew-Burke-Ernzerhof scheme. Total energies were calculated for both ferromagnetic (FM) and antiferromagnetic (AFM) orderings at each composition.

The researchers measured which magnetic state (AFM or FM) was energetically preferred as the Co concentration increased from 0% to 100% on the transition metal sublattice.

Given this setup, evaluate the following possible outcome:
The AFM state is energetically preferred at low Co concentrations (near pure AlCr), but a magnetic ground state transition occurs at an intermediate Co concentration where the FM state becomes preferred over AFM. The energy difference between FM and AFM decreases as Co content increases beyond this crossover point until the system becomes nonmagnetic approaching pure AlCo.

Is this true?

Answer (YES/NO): YES